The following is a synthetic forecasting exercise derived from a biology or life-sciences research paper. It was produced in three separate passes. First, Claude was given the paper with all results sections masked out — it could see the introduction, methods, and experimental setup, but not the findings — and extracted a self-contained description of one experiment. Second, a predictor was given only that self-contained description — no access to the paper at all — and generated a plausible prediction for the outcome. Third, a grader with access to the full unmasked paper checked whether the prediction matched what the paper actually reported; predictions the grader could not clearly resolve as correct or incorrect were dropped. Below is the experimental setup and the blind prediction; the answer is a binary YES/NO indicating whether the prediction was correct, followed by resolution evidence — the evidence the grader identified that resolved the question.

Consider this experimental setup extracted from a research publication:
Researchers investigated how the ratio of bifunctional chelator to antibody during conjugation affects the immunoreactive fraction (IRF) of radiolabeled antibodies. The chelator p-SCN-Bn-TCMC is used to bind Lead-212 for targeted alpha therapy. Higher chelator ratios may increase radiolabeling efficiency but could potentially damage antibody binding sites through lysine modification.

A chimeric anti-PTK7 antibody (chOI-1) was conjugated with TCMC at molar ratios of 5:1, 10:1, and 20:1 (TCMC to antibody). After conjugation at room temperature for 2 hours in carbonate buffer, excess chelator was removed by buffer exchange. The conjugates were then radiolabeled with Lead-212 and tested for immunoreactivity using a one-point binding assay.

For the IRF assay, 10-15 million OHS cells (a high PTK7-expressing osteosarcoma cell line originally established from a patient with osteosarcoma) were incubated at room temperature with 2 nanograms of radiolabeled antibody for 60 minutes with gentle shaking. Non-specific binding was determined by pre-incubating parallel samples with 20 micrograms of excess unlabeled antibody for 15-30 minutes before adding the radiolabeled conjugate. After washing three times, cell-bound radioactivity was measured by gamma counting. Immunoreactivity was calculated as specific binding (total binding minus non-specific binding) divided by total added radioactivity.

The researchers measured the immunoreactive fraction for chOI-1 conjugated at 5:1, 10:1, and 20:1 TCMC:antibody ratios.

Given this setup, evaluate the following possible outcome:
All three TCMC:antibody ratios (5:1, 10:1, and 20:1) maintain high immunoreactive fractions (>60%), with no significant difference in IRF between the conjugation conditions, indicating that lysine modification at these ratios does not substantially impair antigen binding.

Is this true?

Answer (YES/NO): NO